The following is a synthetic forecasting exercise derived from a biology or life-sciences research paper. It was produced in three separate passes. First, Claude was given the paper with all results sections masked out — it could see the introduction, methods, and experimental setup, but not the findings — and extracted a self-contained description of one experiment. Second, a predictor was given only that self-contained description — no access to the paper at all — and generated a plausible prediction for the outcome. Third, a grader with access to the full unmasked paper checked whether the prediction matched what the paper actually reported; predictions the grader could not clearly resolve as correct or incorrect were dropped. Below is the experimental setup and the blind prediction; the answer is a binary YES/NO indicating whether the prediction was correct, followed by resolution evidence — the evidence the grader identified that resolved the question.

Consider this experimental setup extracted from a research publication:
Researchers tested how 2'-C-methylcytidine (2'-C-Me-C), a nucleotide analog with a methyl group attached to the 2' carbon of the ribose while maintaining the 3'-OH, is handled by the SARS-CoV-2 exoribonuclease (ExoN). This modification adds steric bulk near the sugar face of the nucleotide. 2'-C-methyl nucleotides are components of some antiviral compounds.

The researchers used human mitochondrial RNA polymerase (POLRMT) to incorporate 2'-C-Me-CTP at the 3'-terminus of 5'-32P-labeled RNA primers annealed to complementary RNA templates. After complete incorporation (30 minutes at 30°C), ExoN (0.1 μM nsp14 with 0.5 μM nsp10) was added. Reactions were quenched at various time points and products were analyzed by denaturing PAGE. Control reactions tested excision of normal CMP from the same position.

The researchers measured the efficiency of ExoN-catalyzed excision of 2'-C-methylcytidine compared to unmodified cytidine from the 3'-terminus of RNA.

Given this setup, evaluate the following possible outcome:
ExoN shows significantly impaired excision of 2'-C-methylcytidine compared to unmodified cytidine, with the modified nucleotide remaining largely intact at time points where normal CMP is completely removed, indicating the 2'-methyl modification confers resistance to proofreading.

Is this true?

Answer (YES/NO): NO